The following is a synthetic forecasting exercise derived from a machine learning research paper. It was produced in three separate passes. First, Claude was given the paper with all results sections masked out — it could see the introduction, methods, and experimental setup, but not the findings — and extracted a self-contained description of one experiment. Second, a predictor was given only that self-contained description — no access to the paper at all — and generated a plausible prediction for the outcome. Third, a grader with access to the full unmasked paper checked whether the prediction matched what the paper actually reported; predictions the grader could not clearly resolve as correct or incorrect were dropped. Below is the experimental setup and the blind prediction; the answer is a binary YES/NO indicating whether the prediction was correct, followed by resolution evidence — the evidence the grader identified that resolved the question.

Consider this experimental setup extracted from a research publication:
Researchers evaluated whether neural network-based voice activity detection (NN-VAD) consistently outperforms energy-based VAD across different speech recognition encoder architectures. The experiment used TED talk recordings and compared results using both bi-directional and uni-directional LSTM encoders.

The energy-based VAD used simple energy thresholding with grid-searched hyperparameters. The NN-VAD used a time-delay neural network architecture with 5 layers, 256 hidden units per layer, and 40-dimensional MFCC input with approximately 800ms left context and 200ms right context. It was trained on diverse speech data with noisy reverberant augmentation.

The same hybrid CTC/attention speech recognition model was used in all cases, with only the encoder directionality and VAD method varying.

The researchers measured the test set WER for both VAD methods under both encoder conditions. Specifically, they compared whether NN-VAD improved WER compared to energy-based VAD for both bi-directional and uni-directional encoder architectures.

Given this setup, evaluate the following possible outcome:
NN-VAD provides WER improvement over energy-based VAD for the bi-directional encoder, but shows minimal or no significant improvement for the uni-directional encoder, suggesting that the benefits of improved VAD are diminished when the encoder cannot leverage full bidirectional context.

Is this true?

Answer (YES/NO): NO